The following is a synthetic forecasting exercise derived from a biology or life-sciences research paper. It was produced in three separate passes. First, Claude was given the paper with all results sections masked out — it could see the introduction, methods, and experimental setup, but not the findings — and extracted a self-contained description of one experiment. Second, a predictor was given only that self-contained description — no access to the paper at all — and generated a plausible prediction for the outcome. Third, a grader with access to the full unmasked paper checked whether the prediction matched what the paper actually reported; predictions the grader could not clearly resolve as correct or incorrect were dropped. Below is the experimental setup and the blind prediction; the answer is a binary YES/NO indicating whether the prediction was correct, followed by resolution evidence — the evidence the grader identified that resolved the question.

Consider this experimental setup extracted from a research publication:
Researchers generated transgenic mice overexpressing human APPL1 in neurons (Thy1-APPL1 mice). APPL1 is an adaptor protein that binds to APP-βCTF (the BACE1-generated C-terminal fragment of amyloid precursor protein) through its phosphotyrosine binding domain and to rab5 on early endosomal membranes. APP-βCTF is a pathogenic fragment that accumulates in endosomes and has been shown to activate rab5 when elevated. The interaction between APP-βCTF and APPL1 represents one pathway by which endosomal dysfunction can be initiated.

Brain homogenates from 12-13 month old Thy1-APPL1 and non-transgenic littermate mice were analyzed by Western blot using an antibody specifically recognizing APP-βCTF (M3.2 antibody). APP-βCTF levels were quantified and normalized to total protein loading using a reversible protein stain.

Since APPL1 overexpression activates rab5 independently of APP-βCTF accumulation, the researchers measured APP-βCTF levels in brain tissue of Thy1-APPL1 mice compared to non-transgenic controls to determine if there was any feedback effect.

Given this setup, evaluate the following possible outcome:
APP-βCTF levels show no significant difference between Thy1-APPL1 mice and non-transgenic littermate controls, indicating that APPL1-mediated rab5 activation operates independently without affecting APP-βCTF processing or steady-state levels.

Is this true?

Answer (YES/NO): YES